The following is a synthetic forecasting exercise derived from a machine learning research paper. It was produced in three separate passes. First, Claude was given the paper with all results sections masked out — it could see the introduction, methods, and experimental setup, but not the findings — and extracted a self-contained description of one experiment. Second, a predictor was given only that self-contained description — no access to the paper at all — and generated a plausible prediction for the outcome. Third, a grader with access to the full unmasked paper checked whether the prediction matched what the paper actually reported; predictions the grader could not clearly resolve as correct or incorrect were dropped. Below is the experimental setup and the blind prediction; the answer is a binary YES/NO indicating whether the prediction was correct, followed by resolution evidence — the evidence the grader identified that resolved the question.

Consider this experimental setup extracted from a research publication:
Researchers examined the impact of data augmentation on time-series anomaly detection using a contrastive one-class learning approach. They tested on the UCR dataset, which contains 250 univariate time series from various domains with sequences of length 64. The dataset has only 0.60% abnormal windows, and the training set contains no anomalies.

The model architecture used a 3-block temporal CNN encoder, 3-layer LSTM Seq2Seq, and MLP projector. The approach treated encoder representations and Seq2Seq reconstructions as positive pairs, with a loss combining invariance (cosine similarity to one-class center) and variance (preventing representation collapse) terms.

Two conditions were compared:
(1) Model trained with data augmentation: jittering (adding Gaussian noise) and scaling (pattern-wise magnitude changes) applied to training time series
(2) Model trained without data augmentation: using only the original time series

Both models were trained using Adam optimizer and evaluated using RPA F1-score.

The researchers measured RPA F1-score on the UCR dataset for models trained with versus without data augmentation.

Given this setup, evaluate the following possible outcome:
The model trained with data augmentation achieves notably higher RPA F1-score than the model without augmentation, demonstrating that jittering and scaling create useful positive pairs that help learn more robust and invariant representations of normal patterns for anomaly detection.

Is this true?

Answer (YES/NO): NO